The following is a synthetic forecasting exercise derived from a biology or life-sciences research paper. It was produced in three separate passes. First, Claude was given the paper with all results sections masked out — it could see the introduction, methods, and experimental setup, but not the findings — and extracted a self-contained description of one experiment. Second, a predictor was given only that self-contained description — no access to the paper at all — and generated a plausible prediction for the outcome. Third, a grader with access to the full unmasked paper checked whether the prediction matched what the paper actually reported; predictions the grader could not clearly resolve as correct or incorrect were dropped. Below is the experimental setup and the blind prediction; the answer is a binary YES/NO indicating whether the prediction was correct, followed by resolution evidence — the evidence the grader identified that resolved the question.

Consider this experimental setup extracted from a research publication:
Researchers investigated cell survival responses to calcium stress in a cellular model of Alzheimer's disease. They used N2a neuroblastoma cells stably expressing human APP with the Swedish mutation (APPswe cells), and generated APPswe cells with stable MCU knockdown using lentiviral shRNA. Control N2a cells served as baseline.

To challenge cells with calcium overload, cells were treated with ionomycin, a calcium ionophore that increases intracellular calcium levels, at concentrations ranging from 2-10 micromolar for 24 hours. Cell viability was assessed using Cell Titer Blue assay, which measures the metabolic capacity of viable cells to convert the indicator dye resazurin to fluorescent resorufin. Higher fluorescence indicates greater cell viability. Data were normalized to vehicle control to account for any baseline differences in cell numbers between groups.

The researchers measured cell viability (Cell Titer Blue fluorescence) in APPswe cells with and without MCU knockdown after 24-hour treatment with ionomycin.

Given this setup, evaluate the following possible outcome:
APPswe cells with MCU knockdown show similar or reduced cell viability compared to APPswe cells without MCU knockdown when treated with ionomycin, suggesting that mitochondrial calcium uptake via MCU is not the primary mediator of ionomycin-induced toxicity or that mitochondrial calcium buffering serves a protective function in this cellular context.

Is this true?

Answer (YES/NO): NO